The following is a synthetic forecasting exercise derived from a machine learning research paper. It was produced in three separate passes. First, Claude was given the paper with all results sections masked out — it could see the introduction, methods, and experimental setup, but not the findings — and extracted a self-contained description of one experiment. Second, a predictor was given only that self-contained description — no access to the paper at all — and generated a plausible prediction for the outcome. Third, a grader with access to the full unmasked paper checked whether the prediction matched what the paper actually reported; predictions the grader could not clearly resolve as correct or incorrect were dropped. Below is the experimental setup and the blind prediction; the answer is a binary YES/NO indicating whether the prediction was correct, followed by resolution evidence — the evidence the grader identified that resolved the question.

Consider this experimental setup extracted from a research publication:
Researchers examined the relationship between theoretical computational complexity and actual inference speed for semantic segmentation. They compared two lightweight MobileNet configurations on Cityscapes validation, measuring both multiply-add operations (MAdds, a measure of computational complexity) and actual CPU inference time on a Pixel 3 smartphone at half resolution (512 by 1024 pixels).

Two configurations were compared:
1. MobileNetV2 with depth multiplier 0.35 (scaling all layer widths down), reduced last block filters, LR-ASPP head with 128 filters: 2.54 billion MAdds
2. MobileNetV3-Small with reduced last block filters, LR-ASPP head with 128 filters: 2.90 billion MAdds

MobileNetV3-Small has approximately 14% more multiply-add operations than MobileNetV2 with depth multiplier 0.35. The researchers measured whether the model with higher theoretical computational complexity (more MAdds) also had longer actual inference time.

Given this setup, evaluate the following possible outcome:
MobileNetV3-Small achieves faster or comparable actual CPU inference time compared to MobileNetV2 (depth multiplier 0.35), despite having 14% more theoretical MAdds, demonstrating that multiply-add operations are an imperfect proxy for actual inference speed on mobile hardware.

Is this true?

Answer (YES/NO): YES